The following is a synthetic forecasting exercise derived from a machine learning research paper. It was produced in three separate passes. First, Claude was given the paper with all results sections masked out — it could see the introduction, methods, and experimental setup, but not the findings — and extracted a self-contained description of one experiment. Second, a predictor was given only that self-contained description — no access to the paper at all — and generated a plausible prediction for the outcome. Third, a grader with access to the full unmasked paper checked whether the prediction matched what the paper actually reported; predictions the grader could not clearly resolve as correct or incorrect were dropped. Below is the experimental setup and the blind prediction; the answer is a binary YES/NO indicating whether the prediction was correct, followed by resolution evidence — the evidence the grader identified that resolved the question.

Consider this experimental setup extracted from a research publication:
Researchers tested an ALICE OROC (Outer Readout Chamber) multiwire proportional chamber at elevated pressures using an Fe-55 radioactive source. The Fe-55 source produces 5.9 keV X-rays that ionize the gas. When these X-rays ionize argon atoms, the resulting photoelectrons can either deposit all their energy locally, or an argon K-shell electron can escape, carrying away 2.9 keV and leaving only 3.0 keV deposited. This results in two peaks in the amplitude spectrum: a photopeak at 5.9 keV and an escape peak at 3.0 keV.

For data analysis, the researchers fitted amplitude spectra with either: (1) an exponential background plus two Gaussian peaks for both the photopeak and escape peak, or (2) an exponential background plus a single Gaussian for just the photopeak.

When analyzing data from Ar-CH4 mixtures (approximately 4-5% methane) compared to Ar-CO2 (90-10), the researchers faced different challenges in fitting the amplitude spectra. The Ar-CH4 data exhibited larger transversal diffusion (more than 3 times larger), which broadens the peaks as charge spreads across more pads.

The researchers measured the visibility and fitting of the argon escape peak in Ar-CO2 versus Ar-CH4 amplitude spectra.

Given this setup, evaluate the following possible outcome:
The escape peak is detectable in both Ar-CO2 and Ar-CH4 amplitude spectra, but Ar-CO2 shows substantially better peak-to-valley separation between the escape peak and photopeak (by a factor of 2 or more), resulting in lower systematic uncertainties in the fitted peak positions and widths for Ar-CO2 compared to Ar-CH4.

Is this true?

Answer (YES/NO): NO